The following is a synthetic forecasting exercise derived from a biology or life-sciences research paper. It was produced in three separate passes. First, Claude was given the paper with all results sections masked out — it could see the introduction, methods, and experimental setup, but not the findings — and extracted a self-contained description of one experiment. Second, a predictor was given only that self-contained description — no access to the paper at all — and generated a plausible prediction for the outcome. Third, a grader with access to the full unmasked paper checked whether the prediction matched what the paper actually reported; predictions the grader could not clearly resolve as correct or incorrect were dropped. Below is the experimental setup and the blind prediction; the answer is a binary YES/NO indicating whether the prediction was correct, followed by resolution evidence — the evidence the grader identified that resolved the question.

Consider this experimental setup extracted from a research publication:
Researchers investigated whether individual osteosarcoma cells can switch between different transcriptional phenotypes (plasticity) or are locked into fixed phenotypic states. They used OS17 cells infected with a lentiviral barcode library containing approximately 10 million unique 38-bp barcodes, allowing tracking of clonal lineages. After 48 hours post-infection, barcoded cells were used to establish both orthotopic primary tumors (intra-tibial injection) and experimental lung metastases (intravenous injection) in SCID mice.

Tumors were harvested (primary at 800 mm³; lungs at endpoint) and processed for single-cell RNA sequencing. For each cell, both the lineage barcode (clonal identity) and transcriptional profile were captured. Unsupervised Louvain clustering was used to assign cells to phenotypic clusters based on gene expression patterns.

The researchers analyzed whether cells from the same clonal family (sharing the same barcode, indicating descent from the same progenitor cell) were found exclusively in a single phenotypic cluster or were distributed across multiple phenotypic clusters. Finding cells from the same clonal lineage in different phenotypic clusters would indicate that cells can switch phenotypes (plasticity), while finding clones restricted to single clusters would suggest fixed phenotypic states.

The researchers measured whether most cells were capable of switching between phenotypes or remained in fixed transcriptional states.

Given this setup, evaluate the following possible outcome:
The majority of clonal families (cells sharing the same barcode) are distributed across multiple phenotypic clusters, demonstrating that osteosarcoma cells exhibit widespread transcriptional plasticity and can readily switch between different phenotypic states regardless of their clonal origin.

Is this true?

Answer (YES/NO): NO